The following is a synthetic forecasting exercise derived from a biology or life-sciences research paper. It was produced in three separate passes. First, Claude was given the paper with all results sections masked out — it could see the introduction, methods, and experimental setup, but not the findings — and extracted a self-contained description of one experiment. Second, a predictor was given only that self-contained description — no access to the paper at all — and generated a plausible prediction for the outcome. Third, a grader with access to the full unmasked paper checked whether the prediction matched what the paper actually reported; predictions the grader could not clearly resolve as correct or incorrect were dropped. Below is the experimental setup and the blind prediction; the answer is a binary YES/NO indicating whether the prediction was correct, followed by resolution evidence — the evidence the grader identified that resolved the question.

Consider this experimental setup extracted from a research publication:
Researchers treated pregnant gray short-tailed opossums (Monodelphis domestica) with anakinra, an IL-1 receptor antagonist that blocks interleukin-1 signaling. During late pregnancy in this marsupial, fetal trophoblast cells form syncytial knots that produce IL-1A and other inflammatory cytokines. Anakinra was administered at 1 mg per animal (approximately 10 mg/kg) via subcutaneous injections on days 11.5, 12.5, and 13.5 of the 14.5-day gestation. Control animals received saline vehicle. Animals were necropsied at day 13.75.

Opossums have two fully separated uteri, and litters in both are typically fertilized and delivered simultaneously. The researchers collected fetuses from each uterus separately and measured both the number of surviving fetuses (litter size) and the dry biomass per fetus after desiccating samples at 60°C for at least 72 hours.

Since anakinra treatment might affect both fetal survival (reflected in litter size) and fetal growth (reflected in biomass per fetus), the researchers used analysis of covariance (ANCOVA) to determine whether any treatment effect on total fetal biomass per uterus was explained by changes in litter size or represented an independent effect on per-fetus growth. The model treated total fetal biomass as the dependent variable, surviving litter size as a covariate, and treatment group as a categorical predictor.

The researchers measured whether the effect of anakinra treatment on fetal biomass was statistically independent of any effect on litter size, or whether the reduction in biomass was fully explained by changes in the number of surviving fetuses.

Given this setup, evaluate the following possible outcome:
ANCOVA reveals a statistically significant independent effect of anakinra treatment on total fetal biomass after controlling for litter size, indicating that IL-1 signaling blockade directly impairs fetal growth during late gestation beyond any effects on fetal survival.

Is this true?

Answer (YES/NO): NO